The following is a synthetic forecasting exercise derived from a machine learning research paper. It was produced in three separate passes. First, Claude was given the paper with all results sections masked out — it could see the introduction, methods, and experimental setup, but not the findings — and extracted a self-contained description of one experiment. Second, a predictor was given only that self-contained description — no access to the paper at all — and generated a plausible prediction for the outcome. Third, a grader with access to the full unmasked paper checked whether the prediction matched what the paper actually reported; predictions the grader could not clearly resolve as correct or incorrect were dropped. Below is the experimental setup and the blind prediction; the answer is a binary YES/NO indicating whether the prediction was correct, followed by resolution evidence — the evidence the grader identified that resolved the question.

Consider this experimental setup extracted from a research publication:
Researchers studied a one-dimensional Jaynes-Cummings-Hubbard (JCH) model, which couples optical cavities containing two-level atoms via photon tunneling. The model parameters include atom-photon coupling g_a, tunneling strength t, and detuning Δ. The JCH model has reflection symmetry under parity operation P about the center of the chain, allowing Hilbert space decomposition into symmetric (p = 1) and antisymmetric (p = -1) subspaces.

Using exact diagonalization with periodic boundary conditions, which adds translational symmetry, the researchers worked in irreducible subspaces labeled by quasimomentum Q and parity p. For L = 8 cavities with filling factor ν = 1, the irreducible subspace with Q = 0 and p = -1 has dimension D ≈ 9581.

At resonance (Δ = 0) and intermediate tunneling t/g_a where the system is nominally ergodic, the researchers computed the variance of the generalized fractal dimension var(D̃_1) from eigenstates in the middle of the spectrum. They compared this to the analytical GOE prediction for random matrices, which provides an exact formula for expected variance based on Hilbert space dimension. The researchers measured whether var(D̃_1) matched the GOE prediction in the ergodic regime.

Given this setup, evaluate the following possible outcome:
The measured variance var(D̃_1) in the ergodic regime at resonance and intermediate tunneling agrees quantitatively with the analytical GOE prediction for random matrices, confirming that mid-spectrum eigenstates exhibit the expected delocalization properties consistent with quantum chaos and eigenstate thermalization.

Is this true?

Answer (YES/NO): YES